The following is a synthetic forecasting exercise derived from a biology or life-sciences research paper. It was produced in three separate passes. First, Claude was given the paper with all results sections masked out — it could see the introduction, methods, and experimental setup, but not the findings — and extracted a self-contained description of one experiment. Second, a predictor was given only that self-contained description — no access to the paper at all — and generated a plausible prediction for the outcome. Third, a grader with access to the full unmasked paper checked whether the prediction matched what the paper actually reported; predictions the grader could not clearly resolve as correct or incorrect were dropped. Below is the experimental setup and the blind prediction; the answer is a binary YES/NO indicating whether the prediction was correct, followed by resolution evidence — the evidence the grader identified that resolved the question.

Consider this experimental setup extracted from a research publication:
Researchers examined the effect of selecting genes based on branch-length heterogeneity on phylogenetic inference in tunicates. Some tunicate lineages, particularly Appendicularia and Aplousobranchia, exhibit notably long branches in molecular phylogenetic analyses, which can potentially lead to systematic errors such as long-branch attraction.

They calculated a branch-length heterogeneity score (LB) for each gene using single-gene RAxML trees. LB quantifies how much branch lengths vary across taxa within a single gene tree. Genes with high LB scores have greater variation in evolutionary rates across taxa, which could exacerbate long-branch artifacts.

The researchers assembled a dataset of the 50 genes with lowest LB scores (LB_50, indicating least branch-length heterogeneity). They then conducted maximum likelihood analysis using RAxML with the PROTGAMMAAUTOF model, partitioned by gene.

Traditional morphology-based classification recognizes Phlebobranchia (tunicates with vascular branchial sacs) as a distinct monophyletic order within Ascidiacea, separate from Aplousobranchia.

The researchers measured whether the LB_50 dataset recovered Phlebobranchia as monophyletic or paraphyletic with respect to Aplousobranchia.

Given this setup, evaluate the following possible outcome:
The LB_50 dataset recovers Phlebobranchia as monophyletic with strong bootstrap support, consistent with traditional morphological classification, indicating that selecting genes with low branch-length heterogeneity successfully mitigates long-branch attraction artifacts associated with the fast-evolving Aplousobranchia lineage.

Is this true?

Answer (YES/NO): NO